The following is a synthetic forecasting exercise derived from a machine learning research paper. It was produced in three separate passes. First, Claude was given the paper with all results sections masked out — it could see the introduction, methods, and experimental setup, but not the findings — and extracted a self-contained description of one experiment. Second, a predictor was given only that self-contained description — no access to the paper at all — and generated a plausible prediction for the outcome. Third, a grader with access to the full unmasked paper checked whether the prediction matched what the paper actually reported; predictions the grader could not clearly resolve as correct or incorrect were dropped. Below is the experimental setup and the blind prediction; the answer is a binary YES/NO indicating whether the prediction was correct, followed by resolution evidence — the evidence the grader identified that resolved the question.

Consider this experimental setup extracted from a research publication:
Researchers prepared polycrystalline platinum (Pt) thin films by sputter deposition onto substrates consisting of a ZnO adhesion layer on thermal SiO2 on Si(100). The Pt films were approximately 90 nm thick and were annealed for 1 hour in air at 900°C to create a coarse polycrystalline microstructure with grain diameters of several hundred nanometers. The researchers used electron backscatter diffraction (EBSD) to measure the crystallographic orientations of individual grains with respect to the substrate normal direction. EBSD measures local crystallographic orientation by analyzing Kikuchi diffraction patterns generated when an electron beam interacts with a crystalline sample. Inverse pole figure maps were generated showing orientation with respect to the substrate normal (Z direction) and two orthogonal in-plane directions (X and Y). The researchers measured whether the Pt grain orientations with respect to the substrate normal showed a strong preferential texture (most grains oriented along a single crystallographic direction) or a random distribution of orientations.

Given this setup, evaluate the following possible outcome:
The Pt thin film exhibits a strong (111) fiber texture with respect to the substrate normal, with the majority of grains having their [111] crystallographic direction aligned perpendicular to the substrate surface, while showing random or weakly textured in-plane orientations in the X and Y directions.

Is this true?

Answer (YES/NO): YES